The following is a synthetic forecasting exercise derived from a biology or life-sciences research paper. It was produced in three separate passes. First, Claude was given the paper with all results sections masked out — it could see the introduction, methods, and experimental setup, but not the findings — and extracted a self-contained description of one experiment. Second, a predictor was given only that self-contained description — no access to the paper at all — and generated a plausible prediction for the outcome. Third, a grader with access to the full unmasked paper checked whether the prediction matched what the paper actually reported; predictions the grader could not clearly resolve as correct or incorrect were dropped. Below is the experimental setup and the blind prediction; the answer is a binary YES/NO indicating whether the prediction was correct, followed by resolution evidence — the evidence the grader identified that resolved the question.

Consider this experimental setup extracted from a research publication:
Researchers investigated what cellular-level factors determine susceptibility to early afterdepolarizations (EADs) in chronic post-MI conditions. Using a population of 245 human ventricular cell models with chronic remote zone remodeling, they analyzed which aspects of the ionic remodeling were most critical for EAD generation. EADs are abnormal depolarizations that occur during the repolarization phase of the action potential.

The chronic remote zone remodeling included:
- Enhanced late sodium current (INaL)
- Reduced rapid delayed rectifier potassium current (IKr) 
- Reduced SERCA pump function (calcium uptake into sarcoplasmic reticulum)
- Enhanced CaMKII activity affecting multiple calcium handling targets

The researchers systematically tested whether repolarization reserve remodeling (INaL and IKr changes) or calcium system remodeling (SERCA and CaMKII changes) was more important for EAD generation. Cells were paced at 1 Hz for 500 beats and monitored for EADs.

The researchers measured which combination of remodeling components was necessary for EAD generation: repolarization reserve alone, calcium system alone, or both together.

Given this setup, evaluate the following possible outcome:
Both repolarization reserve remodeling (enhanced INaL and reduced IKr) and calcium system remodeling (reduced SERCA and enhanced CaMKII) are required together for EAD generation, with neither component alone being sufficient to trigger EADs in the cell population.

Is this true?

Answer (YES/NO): NO